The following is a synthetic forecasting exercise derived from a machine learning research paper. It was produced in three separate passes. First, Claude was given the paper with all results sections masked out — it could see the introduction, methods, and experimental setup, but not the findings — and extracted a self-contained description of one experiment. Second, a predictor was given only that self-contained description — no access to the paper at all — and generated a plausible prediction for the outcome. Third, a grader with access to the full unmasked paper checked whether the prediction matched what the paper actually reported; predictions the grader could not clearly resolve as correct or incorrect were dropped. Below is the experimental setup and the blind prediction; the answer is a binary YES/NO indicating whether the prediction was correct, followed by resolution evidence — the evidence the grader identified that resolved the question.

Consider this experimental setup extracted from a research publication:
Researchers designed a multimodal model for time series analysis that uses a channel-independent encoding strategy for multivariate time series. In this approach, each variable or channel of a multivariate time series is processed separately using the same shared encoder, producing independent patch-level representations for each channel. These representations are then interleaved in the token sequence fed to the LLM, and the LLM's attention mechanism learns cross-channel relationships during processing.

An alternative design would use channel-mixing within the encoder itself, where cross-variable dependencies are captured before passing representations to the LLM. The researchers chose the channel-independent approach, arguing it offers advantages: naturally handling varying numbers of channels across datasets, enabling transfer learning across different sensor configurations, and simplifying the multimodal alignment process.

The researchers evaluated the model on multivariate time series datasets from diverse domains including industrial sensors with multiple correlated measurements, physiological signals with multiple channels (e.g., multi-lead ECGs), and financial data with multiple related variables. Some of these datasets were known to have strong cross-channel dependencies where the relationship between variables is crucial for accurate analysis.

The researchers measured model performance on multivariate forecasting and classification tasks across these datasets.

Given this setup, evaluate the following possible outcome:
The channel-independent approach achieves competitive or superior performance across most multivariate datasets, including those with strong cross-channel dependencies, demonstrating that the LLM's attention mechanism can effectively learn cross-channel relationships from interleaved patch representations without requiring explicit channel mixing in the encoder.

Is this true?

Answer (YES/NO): NO